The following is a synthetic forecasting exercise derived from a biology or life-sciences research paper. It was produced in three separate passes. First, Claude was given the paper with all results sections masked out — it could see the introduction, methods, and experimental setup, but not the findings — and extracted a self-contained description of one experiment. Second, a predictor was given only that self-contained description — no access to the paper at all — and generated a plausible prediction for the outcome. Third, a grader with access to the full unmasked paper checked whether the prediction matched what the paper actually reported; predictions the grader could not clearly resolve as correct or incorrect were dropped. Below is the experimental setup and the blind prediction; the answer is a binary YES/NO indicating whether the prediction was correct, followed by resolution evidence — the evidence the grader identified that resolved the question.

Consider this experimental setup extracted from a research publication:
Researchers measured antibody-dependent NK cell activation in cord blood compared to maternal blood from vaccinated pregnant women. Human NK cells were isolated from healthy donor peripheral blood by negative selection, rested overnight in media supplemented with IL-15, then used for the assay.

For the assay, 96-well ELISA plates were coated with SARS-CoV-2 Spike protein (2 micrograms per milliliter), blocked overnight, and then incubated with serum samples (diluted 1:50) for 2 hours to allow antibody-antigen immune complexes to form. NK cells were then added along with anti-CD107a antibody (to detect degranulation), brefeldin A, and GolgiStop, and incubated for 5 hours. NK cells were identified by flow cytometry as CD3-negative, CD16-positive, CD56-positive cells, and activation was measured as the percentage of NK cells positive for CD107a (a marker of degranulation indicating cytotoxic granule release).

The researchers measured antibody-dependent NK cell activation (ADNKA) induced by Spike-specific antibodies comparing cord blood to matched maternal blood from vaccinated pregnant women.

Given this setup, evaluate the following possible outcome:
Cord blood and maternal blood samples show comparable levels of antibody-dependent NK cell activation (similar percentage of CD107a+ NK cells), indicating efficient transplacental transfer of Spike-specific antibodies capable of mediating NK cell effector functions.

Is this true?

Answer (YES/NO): NO